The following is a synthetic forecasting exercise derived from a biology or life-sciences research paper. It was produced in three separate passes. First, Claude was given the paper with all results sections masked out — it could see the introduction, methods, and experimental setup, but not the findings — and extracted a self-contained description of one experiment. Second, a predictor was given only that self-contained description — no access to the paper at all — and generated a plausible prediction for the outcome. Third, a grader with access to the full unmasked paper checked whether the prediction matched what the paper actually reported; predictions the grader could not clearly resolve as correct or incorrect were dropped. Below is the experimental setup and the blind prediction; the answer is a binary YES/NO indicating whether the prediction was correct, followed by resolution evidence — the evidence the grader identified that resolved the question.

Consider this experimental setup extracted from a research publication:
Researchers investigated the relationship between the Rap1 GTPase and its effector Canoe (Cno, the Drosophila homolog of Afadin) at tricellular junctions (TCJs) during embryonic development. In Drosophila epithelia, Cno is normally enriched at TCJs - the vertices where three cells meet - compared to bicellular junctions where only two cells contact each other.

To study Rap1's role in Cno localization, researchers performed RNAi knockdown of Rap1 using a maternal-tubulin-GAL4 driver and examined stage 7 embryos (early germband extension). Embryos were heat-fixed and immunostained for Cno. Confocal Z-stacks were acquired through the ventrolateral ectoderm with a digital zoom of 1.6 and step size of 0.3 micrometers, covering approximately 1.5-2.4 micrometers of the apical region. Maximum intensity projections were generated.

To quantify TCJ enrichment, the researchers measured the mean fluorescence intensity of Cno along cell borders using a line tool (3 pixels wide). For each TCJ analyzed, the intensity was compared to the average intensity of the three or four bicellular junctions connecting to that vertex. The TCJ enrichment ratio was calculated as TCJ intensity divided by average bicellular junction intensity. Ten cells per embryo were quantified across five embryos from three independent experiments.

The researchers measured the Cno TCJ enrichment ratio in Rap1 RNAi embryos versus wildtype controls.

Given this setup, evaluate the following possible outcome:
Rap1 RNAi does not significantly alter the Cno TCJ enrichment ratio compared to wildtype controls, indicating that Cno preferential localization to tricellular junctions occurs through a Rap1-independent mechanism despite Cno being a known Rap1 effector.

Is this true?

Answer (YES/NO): NO